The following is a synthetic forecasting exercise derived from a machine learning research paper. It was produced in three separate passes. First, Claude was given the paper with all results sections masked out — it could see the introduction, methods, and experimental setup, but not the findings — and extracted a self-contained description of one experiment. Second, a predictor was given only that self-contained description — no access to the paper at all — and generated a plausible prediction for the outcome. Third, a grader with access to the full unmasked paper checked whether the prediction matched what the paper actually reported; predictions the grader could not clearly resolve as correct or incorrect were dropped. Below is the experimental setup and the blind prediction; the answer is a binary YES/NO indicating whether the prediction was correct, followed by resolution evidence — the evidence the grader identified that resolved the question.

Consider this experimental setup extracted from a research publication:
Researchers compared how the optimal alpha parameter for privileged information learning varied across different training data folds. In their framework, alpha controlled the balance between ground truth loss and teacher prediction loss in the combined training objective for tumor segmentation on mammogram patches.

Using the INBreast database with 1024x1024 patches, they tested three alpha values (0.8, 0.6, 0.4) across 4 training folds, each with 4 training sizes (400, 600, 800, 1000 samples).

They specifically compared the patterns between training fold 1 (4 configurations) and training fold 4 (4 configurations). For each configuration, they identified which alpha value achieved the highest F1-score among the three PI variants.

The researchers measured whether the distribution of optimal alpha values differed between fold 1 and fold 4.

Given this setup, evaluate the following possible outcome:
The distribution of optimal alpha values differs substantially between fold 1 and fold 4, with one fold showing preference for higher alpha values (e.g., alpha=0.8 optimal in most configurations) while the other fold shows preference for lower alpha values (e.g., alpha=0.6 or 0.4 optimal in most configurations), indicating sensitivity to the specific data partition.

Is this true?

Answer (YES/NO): NO